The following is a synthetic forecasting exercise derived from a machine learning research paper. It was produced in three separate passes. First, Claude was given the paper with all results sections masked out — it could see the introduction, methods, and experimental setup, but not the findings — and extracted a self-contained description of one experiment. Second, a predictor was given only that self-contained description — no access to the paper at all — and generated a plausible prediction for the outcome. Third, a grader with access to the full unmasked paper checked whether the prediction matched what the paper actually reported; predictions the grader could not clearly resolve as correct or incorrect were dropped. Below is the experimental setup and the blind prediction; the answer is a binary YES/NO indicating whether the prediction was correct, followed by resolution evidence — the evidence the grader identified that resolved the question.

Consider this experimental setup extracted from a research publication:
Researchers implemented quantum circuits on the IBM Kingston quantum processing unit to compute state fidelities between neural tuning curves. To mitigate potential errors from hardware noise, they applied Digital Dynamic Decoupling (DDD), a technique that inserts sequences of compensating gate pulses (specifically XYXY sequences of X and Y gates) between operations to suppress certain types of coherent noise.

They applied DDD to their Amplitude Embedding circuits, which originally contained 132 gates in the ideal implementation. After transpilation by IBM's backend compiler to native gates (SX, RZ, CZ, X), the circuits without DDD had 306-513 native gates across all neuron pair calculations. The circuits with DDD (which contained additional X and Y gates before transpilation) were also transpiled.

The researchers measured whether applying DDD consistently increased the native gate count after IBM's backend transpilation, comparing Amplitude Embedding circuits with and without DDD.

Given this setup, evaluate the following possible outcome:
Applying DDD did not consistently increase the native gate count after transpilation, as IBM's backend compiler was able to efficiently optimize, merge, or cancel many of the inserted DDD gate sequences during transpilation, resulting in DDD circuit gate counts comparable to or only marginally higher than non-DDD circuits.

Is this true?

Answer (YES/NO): YES